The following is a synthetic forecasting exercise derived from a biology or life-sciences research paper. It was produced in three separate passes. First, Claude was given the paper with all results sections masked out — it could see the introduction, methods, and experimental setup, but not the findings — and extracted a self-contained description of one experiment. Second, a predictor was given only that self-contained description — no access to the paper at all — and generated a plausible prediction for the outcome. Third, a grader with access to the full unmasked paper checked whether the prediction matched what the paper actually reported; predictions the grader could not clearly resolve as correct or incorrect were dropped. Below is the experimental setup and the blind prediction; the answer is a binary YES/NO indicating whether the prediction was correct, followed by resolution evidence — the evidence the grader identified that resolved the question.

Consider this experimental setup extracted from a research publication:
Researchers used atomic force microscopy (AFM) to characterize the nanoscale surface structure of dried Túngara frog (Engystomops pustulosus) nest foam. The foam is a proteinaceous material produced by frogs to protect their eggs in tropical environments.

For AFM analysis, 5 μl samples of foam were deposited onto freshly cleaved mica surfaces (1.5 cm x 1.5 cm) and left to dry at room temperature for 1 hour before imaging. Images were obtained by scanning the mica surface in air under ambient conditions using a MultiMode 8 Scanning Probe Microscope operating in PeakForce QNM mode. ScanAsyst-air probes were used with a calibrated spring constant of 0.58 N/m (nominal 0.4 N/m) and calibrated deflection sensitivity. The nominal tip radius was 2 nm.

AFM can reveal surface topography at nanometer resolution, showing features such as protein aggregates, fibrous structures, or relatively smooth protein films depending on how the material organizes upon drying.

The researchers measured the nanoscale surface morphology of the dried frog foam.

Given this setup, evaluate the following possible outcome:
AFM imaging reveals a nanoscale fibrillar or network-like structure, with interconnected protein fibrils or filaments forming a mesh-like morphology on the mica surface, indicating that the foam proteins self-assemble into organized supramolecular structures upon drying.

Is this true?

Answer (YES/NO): NO